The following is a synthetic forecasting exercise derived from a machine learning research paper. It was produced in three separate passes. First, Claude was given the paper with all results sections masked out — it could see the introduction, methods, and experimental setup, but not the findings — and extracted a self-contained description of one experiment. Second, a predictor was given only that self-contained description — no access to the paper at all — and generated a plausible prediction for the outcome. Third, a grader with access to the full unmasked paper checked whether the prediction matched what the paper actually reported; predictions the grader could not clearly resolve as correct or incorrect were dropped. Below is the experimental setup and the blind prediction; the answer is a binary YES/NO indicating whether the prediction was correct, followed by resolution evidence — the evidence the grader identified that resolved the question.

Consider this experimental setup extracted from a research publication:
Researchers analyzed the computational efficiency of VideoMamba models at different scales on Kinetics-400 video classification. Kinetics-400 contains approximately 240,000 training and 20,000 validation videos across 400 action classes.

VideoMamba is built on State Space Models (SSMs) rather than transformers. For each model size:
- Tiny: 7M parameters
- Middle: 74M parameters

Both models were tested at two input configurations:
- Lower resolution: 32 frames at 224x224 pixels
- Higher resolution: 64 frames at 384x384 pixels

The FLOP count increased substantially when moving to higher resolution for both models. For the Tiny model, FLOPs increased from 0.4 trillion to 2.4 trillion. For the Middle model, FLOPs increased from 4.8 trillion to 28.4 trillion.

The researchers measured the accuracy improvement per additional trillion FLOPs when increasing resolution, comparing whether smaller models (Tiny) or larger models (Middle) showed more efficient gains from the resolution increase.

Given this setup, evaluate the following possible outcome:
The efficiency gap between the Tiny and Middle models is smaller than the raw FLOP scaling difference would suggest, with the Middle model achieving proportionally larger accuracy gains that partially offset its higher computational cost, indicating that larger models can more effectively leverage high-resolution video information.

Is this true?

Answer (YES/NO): NO